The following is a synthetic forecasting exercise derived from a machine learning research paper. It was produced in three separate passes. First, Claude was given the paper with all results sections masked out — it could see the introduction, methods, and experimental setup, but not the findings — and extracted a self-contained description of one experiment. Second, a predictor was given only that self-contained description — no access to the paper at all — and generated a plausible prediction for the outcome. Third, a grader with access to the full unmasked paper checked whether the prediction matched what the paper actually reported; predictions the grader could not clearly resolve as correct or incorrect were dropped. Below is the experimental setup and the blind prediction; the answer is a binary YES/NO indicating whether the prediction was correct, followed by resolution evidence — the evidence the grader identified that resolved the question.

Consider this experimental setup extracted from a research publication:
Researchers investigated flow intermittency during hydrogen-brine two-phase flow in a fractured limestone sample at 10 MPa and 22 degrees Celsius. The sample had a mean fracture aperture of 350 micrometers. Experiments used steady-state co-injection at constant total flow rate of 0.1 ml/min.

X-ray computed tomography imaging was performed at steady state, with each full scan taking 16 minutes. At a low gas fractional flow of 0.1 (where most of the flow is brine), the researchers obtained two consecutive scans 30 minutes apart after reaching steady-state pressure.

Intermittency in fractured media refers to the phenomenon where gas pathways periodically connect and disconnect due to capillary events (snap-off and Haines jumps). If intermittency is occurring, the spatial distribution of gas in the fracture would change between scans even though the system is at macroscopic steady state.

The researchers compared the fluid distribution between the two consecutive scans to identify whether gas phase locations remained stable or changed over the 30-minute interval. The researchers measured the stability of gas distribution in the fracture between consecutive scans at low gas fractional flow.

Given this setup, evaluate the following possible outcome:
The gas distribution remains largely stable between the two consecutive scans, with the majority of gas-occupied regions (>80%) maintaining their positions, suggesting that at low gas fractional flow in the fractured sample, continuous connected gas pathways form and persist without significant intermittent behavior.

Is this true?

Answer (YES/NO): NO